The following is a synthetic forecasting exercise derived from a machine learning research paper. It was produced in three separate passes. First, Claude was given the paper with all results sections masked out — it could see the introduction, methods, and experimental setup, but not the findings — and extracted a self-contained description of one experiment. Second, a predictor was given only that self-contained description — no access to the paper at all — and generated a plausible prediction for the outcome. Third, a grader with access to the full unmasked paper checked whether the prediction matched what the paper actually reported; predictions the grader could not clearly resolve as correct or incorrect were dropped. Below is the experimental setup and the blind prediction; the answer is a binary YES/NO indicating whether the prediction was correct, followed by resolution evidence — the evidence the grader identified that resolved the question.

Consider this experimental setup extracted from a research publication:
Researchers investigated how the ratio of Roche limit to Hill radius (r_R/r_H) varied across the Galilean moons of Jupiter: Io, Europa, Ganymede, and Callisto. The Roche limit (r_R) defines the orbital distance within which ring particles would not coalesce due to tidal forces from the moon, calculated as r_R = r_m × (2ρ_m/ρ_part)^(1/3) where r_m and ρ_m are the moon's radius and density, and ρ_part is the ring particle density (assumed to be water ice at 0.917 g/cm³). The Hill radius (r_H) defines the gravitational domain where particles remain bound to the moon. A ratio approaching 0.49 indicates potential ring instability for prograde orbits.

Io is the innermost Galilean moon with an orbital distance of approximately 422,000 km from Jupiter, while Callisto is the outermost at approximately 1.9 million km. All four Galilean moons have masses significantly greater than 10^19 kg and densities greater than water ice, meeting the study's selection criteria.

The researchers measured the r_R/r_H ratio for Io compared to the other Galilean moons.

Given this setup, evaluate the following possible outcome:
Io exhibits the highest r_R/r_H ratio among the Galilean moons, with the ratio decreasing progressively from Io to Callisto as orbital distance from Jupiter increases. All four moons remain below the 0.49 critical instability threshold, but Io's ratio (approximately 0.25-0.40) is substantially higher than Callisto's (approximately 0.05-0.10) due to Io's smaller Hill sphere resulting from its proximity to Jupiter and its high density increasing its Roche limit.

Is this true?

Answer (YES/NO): NO